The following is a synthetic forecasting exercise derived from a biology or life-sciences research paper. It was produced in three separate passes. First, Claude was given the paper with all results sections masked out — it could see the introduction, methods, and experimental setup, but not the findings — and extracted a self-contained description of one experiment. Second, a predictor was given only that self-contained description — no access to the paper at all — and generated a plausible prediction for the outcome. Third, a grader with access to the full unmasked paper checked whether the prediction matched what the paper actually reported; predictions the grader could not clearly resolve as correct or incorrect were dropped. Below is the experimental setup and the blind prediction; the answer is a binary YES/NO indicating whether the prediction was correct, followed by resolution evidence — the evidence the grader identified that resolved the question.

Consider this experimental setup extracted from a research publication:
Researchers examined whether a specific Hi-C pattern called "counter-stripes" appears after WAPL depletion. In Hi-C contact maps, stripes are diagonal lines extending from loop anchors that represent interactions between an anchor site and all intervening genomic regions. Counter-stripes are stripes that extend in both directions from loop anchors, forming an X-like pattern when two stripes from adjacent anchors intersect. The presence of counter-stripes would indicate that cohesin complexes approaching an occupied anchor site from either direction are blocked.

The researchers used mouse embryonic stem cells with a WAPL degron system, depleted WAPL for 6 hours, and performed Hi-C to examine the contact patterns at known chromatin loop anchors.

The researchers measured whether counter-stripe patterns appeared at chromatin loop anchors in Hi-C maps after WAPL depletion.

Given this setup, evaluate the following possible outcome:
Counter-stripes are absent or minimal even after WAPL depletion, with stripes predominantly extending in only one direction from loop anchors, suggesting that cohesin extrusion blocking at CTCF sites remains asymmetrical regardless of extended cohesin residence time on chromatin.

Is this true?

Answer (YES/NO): NO